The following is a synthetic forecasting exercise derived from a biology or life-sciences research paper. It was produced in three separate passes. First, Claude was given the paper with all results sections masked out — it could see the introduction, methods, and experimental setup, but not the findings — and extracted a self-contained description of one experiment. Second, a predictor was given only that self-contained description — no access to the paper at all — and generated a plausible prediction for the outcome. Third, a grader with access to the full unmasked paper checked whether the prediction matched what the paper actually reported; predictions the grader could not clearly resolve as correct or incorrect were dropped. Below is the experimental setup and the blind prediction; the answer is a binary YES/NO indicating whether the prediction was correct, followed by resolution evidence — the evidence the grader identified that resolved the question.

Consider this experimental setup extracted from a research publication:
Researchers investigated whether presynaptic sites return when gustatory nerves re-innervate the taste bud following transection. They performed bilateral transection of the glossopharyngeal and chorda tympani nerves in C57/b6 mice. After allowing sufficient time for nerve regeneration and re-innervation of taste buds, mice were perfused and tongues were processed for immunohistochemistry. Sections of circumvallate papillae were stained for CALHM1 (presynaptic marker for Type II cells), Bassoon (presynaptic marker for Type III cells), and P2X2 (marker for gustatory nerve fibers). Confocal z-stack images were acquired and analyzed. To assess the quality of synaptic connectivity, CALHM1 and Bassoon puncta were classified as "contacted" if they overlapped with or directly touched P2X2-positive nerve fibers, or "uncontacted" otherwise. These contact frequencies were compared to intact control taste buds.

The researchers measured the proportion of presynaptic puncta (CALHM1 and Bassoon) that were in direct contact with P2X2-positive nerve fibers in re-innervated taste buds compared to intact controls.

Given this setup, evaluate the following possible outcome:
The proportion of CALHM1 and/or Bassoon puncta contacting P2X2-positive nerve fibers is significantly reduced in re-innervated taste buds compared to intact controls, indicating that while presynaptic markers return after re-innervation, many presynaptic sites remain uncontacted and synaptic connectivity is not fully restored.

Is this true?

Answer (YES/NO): YES